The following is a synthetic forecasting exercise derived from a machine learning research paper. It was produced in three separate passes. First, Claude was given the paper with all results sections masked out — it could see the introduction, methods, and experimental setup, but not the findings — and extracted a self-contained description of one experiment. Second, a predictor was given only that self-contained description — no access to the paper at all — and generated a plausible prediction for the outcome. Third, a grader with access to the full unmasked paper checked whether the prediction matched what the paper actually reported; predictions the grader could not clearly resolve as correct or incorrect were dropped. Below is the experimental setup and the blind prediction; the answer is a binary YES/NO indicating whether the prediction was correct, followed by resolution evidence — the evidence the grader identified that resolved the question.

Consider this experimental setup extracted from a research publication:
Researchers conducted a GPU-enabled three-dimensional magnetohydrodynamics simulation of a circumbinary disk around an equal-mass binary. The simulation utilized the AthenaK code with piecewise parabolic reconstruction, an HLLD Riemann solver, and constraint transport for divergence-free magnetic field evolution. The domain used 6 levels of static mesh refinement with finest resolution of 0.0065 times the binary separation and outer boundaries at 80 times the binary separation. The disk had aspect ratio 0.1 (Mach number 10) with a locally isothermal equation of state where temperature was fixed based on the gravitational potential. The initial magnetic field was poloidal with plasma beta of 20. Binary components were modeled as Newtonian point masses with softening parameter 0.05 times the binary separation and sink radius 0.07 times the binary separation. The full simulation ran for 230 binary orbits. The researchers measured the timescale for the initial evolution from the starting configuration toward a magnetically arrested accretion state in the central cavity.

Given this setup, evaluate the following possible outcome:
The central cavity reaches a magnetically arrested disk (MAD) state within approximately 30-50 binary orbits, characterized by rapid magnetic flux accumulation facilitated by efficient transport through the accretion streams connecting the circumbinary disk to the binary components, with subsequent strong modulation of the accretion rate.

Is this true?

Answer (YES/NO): NO